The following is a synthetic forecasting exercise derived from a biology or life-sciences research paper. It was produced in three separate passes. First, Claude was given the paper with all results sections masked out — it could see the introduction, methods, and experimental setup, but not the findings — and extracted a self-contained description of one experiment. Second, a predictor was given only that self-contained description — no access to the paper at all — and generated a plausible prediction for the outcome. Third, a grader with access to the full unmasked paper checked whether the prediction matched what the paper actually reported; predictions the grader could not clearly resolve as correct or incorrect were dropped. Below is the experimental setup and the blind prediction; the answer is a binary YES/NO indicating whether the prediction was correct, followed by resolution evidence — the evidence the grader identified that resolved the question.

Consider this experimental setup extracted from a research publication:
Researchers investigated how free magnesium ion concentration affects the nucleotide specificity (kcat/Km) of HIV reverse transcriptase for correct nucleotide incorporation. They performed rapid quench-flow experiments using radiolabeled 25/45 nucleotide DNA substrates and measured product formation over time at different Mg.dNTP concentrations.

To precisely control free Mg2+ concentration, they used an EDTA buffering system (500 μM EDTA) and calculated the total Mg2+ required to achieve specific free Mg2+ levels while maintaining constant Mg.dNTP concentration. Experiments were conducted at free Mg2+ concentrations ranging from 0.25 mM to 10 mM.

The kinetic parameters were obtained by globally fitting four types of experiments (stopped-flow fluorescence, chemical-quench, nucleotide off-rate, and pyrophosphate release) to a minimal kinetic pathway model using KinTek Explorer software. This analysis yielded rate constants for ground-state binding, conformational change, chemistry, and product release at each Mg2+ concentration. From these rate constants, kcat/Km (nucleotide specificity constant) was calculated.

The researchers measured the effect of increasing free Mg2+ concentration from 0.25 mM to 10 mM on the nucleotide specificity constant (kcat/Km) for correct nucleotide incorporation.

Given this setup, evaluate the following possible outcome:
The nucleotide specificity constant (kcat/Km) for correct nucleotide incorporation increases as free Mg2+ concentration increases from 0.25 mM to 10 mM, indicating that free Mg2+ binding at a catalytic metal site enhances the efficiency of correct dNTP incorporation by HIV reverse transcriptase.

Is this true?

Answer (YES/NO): YES